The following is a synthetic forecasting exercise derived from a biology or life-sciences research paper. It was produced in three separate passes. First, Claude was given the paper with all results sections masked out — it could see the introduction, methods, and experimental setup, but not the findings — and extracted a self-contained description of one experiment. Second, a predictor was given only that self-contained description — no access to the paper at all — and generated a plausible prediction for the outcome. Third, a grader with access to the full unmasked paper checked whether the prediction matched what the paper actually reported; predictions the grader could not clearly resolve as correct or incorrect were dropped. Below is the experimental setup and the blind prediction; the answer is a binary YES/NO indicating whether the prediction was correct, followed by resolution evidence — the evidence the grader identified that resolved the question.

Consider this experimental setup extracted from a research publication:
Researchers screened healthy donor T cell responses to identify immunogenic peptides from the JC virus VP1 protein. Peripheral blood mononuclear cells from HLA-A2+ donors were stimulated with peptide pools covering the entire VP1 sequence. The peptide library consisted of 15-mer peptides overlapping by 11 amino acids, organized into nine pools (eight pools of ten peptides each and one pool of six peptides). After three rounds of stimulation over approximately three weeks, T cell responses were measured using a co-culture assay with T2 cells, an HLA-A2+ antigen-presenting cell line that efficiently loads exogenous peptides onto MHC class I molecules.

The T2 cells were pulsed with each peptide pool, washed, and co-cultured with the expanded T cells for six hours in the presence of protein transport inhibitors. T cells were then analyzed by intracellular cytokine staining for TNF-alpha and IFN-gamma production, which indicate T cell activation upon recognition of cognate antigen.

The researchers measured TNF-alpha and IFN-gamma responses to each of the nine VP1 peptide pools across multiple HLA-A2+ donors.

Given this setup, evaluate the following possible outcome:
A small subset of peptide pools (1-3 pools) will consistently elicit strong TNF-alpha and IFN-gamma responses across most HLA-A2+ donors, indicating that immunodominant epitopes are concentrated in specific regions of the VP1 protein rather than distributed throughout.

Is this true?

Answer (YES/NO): YES